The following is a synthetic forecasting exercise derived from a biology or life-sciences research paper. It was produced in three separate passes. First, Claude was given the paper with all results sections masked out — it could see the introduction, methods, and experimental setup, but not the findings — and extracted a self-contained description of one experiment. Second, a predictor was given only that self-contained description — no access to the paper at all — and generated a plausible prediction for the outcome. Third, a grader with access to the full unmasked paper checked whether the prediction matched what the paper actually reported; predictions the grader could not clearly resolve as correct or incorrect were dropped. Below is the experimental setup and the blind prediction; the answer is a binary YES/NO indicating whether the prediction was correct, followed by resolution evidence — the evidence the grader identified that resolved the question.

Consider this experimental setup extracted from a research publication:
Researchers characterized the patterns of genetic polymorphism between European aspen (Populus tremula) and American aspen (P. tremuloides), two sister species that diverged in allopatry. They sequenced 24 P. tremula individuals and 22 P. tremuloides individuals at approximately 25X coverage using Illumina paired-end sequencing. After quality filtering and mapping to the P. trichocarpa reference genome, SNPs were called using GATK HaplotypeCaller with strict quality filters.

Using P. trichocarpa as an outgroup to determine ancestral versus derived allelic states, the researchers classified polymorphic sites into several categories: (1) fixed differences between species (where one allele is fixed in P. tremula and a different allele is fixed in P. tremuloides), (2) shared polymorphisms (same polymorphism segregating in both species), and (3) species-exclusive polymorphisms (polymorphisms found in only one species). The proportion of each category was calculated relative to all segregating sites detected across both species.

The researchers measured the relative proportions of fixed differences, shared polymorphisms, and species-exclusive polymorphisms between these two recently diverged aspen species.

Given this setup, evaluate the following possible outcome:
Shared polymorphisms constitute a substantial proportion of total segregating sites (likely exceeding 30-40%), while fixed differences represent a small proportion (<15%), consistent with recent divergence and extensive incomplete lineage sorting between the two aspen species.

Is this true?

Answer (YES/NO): NO